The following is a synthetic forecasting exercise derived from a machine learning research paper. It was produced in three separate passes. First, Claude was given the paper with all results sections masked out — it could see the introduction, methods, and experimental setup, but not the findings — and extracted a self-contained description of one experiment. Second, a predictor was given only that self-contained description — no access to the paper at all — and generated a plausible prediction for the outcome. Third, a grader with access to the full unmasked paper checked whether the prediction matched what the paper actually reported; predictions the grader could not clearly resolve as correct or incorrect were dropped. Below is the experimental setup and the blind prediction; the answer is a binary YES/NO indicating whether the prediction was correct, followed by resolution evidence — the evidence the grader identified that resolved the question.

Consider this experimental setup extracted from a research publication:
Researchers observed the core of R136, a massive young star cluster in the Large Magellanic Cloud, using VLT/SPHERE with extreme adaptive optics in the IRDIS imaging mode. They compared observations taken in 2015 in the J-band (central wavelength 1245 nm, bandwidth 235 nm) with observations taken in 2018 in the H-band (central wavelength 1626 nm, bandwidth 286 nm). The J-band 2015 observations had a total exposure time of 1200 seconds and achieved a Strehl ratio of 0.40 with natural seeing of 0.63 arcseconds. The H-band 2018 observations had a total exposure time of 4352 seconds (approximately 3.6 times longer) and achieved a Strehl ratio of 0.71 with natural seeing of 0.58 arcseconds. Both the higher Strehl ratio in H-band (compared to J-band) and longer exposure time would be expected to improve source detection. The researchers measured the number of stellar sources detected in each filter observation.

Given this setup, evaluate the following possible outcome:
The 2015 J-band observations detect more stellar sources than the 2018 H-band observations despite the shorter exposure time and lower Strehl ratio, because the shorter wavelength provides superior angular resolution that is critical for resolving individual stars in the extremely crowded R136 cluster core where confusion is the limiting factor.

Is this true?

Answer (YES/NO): NO